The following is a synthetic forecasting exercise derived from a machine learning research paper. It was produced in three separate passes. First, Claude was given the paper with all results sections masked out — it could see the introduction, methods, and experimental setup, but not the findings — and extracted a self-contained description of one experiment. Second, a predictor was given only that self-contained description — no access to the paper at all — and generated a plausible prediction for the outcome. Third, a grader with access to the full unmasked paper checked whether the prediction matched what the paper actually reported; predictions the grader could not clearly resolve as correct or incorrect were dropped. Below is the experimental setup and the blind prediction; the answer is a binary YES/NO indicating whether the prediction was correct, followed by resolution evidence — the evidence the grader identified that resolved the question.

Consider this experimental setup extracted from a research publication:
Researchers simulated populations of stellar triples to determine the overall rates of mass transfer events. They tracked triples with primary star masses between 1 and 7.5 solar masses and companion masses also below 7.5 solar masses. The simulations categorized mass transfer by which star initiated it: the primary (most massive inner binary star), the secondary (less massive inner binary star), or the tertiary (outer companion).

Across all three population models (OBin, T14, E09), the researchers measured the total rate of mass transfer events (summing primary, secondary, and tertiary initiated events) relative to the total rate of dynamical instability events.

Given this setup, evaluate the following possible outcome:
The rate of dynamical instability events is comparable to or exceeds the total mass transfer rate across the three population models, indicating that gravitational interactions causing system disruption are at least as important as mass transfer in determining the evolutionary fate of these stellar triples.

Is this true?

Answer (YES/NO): NO